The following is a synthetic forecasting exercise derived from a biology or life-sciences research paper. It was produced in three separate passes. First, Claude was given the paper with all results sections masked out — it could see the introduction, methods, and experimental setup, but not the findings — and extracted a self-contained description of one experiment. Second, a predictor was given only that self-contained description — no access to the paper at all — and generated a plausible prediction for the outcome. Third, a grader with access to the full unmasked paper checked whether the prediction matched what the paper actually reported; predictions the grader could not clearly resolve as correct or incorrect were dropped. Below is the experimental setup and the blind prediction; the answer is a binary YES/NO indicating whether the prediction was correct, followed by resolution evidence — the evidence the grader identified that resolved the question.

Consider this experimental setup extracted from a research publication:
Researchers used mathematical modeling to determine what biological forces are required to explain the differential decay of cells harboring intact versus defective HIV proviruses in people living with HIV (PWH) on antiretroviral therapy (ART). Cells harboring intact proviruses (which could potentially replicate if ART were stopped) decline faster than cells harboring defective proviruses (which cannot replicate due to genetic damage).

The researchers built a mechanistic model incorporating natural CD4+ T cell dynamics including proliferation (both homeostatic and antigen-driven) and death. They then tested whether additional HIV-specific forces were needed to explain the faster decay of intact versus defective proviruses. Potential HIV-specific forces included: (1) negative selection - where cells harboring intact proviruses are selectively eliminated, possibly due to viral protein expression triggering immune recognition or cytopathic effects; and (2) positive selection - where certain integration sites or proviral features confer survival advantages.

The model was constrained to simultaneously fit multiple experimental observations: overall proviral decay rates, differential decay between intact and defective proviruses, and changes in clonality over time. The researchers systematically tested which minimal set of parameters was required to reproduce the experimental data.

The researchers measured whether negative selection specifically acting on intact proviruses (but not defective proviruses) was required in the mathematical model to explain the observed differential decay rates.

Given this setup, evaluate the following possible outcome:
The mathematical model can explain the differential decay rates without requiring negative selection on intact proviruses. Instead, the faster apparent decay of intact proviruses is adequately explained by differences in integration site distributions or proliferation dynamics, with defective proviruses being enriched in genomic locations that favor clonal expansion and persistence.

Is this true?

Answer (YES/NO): NO